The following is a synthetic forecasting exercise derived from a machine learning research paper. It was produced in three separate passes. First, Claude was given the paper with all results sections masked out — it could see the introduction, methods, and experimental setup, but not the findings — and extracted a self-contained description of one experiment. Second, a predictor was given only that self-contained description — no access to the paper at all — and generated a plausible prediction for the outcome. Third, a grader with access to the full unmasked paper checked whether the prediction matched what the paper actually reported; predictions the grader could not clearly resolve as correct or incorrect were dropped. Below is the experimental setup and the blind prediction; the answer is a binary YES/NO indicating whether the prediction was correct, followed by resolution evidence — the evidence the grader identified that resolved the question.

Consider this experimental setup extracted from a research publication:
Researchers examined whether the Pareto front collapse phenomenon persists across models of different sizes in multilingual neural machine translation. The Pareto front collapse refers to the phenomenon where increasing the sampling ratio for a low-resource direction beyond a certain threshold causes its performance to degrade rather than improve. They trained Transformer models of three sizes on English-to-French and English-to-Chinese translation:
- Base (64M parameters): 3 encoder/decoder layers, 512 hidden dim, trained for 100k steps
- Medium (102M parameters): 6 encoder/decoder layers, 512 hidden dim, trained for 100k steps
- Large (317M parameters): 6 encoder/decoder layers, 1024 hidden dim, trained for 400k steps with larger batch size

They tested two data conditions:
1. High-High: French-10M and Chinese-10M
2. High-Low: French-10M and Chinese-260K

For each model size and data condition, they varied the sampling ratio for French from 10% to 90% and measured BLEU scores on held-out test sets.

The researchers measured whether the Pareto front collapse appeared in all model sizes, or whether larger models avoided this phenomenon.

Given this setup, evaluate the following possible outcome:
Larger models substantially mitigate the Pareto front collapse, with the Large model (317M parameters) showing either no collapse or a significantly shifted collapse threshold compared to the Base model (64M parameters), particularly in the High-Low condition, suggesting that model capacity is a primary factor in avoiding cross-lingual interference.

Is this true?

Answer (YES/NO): NO